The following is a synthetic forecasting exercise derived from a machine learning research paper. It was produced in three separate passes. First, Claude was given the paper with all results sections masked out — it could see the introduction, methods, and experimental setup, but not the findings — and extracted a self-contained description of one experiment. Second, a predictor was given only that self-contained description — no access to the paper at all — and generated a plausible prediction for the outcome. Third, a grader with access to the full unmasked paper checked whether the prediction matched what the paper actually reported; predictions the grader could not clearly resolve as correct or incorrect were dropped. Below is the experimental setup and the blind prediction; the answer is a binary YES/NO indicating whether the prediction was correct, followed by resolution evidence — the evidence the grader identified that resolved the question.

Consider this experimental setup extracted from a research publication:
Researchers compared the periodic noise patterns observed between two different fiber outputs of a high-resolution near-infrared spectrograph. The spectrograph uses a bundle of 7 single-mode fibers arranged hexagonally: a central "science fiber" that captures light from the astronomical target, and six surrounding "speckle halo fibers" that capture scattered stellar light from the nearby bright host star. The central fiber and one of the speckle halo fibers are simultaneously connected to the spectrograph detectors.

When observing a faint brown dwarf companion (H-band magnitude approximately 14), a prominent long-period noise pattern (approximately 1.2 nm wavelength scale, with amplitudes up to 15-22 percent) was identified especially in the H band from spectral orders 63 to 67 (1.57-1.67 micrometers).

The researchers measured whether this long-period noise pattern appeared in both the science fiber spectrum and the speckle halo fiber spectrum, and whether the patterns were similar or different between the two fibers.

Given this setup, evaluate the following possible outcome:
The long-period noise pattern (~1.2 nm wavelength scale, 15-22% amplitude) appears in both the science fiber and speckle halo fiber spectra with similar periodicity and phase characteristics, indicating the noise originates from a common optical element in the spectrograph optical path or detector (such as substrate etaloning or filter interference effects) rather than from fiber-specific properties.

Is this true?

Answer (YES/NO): NO